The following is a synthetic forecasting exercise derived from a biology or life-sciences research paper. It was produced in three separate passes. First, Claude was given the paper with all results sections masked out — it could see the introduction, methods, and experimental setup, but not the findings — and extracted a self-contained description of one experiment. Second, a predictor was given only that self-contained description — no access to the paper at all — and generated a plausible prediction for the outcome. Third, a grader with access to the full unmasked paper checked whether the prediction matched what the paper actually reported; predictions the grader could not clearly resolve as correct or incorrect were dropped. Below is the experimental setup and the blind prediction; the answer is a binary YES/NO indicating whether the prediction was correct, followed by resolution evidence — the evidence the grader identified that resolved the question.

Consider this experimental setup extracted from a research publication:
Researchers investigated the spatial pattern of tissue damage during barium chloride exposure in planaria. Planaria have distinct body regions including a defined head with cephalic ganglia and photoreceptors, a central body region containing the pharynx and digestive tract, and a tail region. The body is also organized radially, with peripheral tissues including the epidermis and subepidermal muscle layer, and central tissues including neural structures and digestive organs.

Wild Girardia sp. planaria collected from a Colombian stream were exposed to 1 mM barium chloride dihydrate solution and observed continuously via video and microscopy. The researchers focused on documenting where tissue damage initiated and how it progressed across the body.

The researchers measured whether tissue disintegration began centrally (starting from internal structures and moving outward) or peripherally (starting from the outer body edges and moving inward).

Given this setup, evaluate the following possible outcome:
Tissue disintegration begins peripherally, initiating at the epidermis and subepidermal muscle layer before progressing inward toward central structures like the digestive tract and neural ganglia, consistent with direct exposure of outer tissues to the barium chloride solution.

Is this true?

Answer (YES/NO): YES